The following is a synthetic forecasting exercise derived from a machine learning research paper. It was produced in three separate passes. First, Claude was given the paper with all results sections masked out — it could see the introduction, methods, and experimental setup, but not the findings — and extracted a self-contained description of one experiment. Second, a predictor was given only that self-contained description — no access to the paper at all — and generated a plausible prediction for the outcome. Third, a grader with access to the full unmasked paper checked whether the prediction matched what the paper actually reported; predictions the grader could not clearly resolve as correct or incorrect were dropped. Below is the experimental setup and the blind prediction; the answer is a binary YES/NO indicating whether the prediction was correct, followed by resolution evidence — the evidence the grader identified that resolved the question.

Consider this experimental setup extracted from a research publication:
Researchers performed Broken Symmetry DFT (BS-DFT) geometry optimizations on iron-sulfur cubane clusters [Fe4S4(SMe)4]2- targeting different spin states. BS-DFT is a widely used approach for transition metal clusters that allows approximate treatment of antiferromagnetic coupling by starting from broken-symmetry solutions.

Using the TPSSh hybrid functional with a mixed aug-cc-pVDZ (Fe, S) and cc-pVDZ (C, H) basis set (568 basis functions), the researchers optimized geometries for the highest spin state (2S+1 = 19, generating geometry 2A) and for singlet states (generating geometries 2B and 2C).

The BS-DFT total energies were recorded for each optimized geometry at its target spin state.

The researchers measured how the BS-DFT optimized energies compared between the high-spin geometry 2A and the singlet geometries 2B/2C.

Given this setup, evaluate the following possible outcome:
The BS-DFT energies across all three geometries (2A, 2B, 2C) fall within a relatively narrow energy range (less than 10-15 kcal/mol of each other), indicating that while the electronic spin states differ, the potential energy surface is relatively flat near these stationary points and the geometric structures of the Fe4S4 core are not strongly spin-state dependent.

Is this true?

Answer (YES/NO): NO